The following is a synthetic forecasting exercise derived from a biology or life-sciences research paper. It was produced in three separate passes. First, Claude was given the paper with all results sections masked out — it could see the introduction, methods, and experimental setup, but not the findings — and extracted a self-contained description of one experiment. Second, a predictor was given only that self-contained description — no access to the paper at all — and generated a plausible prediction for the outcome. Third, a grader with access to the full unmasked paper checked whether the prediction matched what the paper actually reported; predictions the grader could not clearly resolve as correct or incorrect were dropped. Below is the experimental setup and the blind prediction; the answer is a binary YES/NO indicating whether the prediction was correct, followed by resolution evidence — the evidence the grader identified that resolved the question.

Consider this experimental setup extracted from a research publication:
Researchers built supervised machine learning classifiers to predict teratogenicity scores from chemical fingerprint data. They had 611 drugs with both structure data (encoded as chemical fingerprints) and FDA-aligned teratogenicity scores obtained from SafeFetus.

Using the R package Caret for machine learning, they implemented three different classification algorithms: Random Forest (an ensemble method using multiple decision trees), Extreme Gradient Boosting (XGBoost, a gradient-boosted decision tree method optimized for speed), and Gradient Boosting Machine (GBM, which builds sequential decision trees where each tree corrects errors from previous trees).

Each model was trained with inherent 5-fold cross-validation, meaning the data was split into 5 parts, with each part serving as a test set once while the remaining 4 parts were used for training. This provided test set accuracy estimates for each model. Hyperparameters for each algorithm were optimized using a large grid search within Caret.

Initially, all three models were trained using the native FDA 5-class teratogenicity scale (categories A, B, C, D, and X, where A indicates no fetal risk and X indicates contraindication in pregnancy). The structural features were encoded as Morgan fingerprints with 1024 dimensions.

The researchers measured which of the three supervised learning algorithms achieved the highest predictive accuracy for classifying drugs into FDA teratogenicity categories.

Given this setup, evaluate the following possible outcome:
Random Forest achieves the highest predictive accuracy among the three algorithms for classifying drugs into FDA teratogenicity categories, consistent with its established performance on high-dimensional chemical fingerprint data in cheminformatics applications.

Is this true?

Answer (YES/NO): NO